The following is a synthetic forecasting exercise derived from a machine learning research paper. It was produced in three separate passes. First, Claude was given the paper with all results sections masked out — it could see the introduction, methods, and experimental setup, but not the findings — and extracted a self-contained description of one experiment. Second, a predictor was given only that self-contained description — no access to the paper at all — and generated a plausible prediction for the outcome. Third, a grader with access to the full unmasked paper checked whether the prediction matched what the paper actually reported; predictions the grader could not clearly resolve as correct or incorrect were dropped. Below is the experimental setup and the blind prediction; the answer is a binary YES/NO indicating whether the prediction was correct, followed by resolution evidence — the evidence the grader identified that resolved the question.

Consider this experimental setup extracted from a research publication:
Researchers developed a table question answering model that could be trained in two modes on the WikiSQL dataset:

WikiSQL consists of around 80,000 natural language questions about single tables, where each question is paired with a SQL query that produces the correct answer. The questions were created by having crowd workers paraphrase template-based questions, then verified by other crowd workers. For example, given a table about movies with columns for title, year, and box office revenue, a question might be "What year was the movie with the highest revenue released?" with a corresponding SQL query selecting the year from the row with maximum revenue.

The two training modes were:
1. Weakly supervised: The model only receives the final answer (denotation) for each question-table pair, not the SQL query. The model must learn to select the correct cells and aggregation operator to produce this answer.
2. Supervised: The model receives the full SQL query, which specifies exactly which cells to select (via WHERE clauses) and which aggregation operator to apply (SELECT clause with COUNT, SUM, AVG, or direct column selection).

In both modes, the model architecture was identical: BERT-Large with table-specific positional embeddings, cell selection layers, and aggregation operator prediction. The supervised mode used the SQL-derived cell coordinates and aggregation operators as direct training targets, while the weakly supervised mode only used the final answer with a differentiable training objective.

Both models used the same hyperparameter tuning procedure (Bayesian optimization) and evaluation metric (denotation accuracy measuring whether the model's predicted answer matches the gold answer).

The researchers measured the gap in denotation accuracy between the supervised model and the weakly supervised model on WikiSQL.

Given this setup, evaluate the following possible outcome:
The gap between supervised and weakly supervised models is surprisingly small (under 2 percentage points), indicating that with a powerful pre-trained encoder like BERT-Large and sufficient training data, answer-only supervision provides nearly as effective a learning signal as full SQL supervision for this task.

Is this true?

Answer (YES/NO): NO